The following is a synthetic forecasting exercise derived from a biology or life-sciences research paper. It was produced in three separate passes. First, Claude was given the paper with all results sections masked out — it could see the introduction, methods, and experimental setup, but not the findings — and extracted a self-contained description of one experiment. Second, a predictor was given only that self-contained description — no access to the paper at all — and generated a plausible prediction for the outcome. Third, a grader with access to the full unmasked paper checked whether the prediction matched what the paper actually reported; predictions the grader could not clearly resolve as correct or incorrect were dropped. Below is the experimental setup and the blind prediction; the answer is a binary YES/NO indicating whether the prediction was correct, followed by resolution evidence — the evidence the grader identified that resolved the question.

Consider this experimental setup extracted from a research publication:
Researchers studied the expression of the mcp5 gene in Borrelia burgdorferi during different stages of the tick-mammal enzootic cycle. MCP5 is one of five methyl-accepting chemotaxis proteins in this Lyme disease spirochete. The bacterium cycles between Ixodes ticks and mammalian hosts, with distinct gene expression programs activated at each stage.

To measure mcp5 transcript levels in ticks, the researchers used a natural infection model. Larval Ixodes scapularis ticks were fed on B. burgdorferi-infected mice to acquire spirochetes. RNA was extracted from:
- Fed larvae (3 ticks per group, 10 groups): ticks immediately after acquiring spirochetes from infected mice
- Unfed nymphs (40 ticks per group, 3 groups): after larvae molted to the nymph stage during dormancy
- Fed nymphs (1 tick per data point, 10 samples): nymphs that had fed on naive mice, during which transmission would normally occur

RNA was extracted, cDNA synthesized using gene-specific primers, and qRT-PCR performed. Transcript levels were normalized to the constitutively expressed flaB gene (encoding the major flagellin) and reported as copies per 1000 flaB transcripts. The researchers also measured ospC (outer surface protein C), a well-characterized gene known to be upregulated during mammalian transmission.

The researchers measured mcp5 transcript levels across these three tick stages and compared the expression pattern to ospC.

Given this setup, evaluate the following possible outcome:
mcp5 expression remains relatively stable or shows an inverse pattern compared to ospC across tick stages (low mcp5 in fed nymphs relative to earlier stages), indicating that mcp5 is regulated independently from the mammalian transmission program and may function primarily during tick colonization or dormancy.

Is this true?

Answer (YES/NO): NO